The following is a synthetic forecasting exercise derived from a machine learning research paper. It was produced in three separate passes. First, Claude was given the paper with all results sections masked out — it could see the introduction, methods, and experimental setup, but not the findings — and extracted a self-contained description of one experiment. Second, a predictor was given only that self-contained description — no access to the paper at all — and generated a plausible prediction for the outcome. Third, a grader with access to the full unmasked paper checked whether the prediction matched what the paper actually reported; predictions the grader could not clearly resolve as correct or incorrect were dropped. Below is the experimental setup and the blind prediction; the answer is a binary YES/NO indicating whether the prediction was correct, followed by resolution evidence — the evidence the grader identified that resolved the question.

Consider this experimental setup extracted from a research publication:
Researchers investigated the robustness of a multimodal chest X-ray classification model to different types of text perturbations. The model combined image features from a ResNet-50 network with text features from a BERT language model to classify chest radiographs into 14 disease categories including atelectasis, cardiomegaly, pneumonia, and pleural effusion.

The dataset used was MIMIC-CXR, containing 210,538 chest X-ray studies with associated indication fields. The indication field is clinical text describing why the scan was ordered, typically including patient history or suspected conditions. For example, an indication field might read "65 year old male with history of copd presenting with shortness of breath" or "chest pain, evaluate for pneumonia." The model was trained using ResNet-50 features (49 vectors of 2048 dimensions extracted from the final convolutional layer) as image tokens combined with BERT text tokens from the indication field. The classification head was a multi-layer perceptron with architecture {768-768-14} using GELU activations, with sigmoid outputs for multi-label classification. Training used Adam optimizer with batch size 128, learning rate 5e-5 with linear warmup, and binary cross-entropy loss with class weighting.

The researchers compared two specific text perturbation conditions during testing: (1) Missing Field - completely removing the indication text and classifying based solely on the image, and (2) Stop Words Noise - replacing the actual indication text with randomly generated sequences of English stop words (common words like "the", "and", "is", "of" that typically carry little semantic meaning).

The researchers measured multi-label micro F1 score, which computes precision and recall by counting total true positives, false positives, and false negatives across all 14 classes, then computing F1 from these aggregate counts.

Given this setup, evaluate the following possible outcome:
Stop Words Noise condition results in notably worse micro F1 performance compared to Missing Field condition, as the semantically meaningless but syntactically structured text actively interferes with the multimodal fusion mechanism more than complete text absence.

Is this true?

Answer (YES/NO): YES